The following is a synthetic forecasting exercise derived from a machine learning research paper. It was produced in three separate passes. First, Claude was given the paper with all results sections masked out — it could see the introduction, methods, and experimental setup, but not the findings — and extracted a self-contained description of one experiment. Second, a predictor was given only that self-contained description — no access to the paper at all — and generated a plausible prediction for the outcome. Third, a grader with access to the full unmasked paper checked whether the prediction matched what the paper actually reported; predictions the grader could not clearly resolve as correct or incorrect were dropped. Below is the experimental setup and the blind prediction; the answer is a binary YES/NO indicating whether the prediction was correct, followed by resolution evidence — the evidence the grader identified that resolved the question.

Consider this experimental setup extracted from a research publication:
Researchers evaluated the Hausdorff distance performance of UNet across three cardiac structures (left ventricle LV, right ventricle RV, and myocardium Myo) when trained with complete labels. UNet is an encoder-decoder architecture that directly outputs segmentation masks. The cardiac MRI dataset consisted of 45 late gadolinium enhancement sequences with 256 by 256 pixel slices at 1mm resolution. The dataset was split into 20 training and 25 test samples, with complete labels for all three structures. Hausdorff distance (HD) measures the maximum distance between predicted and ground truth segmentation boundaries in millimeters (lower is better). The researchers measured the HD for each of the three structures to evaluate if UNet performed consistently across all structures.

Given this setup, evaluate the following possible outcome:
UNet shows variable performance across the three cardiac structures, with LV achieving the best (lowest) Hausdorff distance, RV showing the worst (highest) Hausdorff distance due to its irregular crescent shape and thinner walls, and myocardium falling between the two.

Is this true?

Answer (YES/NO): NO